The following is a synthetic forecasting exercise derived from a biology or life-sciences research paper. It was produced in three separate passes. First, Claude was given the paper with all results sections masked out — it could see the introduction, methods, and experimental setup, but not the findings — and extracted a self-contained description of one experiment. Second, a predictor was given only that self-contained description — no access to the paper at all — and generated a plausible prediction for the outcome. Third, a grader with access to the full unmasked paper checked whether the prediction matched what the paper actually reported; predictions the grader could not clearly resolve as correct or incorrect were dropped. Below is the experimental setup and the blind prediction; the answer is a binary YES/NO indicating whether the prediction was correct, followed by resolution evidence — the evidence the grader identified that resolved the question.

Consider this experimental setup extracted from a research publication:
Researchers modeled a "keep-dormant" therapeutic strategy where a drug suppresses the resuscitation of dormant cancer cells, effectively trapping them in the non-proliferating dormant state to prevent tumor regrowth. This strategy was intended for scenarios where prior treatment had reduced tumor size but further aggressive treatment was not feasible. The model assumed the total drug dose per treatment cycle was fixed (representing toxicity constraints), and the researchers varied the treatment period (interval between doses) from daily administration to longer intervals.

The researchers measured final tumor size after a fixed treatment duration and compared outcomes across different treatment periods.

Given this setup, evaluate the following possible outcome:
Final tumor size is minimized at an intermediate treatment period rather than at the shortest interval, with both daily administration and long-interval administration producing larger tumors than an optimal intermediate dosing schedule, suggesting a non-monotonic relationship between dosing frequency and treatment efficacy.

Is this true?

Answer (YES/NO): NO